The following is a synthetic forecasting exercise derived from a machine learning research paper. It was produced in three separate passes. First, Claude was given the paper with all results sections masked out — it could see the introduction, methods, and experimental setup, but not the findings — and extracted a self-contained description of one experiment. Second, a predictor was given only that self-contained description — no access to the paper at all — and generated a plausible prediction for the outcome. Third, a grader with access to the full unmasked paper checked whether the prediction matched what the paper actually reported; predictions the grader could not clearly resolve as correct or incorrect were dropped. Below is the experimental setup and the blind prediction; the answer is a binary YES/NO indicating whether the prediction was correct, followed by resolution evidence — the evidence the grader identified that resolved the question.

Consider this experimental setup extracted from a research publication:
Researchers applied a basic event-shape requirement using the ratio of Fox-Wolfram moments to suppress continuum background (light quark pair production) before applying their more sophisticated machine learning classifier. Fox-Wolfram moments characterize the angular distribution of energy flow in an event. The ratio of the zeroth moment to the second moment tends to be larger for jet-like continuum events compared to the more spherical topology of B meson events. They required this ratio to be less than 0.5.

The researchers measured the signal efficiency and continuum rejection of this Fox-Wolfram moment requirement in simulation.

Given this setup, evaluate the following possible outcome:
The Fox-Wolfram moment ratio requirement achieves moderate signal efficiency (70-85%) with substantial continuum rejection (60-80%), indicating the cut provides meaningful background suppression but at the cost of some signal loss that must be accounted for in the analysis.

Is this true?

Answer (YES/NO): NO